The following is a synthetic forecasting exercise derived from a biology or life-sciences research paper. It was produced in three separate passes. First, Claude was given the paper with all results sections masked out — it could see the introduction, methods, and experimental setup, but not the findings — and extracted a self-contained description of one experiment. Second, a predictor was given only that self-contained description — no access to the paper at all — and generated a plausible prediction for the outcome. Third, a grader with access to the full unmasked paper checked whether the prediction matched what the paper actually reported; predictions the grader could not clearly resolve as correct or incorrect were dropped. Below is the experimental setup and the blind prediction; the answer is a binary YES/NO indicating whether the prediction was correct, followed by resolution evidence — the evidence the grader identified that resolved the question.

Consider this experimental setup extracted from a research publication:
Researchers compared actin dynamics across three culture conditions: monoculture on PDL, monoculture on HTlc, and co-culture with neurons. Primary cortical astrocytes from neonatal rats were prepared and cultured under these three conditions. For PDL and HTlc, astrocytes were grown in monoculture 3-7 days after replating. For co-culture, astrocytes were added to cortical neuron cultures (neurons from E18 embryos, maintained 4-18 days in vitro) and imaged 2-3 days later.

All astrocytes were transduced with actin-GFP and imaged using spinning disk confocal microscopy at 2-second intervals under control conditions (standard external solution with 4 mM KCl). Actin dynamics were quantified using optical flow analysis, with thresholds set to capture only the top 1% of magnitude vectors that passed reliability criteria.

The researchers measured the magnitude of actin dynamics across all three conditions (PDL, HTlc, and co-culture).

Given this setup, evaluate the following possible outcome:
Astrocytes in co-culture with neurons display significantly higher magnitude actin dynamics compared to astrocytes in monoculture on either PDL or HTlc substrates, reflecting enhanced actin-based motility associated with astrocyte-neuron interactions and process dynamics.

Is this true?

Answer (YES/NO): NO